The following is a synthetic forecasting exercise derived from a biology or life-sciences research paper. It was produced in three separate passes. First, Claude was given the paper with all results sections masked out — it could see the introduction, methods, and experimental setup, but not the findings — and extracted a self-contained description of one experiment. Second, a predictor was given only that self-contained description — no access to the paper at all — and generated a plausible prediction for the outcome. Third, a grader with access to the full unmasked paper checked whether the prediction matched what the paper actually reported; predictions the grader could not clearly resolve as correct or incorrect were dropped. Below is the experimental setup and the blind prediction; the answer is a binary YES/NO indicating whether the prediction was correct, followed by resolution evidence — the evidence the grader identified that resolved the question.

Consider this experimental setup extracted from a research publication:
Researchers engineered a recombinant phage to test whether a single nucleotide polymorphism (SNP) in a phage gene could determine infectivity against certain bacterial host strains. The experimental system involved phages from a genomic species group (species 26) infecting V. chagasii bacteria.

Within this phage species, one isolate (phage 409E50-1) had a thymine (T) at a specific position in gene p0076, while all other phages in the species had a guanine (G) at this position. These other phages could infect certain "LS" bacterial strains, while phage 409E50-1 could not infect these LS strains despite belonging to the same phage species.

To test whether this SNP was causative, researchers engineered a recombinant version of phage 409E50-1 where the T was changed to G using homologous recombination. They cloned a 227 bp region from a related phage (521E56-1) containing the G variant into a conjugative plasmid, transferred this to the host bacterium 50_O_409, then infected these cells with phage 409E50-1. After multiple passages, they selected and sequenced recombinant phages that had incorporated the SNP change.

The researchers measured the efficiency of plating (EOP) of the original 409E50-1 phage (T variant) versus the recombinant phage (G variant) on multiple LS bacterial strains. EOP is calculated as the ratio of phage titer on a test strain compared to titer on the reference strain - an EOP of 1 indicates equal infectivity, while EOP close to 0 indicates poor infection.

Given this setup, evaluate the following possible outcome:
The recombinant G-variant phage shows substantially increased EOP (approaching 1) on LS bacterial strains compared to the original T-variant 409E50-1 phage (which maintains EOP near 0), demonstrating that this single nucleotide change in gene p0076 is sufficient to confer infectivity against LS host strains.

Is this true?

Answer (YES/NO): YES